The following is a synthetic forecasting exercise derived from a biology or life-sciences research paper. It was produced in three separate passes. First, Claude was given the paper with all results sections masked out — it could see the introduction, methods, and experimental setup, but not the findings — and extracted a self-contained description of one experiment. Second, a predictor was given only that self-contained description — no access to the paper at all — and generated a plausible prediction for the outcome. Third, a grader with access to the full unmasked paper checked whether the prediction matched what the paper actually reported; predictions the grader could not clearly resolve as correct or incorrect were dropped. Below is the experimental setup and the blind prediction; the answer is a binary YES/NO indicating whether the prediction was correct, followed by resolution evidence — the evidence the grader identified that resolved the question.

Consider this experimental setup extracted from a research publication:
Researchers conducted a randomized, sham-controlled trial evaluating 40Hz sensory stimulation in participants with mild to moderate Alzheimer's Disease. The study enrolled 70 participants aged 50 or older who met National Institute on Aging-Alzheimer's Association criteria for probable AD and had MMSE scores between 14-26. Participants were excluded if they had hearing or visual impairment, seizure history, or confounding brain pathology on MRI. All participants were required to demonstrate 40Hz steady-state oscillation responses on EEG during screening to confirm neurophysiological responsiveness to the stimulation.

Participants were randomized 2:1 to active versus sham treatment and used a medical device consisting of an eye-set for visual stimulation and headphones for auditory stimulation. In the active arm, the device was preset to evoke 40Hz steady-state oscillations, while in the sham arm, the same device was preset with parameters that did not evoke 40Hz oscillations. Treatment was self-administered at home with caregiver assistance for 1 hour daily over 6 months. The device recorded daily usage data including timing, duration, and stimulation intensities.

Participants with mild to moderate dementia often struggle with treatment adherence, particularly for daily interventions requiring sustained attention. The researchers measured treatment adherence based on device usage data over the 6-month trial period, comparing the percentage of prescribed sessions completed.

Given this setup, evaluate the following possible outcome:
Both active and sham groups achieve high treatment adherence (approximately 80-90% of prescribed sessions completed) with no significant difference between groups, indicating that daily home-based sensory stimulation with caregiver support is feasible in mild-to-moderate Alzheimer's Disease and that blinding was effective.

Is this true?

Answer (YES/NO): NO